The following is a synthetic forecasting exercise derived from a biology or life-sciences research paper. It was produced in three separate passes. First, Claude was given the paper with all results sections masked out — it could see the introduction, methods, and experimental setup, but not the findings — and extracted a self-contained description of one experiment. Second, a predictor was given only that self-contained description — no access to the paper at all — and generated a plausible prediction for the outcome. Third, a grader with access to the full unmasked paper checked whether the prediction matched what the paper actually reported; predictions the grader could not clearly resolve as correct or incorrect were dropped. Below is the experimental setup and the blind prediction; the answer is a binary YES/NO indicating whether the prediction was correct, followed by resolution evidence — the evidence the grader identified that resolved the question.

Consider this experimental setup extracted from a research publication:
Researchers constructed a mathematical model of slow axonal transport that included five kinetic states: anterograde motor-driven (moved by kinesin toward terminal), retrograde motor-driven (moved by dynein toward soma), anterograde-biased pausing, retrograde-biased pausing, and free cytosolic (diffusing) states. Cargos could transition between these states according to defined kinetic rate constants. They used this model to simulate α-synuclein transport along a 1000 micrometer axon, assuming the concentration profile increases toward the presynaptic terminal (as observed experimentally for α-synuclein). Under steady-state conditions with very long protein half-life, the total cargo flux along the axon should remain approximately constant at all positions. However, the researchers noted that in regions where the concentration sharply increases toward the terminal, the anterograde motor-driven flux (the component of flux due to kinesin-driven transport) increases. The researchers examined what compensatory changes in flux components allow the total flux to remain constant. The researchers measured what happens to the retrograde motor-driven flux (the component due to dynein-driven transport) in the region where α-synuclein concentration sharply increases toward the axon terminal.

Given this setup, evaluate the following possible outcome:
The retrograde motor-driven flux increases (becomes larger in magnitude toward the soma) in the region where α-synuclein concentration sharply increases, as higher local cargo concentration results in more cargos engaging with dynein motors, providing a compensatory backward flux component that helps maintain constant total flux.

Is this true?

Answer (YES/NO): YES